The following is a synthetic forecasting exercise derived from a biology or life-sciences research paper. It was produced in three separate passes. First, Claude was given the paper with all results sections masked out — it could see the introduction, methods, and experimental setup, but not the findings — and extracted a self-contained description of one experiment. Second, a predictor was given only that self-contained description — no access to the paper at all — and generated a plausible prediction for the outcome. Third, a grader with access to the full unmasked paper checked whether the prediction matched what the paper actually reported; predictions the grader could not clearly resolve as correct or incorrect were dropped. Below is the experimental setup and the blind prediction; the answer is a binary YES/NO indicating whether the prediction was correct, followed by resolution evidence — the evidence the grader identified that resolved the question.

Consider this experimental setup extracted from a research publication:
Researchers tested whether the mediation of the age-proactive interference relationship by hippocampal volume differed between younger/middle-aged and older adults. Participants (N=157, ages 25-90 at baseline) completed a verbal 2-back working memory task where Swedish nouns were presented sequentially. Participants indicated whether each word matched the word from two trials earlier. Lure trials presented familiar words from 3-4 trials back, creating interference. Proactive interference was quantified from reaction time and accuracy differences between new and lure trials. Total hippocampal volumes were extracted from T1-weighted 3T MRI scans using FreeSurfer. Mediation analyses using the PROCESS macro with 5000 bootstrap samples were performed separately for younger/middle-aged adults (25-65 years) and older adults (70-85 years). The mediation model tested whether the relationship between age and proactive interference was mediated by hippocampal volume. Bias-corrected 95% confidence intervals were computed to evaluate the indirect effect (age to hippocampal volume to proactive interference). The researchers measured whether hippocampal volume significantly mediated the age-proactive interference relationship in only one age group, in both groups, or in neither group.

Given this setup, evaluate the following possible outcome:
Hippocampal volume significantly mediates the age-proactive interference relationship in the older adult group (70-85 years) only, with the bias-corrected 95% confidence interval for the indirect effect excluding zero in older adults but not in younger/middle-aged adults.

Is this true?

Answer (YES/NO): YES